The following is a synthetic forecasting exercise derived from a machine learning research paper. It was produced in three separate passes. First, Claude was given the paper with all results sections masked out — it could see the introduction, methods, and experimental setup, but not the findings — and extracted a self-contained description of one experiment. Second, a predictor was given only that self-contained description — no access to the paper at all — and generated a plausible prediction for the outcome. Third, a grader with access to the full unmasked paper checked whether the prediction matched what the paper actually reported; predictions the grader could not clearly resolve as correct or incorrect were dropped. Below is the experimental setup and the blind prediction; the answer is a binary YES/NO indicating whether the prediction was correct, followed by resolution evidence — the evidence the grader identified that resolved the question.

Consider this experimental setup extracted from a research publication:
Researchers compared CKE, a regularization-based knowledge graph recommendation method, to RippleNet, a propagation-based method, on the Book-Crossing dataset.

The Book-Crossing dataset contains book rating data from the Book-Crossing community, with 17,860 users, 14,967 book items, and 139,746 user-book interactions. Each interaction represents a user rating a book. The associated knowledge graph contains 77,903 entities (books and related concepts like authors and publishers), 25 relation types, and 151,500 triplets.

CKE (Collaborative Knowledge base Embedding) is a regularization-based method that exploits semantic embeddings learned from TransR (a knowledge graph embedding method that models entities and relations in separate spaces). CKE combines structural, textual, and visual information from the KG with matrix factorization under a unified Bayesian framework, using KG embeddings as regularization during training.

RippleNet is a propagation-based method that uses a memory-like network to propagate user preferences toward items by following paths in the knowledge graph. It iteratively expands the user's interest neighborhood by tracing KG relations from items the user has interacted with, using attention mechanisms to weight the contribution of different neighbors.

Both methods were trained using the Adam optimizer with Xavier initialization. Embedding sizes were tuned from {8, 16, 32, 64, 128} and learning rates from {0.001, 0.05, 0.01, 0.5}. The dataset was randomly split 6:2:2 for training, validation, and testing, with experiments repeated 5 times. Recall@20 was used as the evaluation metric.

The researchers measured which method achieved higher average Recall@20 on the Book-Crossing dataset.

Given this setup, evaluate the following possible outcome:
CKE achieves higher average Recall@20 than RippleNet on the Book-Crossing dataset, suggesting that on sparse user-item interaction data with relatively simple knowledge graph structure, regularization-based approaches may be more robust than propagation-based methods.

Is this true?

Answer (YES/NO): NO